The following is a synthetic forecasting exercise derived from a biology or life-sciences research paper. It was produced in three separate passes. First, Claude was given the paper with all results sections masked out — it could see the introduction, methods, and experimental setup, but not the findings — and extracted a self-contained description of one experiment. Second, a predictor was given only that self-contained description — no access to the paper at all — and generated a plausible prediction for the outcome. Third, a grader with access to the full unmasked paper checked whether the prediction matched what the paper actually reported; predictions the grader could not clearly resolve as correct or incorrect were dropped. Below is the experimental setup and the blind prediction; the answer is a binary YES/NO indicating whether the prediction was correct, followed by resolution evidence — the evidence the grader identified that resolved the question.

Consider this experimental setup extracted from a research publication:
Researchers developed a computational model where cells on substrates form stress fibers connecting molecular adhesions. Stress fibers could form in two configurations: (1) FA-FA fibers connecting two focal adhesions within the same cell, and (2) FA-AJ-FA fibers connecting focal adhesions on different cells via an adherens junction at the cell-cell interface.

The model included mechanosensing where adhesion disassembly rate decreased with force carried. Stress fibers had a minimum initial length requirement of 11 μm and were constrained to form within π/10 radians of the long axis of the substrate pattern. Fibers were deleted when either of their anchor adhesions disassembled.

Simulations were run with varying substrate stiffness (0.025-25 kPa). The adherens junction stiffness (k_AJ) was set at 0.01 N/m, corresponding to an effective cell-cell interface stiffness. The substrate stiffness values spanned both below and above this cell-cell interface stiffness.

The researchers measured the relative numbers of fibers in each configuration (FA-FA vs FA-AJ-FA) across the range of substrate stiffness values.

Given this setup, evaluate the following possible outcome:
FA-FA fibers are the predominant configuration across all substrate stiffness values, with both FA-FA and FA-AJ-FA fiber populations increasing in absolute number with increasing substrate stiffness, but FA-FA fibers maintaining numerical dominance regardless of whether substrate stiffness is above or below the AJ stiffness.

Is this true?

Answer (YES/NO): NO